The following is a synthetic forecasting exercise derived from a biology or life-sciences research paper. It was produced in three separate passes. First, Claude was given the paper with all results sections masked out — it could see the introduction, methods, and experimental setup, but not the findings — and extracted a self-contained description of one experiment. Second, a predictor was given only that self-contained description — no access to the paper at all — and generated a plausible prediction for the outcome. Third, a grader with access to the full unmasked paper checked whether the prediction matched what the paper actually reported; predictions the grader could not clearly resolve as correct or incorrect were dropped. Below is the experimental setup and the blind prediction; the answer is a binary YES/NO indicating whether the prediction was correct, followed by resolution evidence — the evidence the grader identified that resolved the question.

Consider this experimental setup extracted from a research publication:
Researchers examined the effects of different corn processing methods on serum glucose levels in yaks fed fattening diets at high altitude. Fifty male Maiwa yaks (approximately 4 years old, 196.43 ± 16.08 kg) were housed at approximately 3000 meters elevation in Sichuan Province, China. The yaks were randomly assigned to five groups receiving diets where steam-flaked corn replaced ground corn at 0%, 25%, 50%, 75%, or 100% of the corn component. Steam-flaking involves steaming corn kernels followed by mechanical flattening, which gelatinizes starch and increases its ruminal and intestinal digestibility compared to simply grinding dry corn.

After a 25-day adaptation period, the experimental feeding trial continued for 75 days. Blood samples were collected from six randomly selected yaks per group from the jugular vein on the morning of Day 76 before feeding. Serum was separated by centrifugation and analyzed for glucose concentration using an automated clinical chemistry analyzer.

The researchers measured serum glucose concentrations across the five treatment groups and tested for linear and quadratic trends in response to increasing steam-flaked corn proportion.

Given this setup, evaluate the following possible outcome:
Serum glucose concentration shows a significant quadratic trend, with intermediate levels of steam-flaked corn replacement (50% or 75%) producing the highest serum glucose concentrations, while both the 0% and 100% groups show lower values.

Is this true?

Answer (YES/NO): NO